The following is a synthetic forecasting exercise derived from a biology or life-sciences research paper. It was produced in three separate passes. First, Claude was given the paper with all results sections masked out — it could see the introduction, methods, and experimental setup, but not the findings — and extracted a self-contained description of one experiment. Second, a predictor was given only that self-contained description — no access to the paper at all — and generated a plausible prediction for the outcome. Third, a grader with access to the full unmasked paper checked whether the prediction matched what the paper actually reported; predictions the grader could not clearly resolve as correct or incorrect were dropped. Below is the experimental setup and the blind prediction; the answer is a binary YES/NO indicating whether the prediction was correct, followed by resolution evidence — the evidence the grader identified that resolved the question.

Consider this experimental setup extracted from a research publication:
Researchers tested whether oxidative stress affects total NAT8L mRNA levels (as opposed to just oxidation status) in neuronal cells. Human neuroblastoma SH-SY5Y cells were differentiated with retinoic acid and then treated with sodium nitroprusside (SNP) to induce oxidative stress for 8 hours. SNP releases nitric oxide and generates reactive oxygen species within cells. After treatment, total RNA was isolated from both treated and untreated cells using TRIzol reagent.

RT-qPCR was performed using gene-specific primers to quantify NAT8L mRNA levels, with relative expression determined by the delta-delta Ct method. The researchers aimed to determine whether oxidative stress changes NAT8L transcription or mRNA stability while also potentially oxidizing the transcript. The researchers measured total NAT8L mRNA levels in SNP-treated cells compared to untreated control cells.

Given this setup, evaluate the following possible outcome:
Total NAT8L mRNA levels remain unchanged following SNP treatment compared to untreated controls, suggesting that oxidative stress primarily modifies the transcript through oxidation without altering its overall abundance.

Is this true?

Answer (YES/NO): YES